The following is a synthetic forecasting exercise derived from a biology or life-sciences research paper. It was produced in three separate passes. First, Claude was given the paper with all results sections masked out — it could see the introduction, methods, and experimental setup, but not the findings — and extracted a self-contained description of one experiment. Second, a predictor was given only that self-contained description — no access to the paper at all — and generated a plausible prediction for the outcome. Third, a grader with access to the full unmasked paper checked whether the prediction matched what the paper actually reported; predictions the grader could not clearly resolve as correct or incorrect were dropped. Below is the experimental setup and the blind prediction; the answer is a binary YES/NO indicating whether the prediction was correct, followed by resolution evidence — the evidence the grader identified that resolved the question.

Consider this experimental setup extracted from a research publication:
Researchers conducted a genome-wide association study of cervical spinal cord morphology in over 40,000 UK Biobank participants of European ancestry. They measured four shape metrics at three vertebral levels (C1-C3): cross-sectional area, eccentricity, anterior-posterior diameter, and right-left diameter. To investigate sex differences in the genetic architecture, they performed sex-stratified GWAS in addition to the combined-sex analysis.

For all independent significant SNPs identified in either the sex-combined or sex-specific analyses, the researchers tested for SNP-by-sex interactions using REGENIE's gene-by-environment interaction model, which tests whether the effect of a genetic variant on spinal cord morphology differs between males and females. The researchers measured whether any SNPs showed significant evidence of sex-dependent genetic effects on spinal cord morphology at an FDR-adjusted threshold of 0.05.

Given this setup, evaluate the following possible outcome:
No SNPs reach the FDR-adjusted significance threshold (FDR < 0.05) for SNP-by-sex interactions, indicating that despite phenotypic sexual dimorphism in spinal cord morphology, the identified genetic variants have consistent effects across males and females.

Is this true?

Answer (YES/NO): NO